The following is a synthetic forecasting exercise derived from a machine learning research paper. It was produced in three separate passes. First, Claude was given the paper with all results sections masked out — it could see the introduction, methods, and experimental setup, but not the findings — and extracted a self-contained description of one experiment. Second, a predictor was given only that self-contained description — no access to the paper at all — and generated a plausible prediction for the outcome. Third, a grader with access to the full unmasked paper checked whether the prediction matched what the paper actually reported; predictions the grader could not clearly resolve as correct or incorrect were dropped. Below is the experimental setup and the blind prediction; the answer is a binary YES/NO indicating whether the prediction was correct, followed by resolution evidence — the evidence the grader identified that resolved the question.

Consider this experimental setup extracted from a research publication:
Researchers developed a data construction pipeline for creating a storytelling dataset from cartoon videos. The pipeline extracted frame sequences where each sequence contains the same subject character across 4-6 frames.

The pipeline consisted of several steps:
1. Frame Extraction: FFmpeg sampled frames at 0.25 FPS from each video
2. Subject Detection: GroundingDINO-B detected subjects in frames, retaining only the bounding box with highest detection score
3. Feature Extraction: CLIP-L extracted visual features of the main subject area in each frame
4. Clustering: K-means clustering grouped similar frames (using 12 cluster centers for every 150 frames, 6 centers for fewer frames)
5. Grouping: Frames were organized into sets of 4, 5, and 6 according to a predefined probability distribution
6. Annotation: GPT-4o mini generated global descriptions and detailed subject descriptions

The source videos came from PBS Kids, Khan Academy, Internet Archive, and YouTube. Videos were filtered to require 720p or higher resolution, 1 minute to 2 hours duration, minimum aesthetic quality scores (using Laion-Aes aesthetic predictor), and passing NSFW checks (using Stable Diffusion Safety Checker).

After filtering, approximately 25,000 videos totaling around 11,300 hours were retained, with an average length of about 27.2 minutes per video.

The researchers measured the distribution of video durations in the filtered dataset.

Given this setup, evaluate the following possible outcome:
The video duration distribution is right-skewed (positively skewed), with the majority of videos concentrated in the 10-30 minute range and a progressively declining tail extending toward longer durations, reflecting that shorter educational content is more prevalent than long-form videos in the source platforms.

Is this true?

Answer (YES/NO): NO